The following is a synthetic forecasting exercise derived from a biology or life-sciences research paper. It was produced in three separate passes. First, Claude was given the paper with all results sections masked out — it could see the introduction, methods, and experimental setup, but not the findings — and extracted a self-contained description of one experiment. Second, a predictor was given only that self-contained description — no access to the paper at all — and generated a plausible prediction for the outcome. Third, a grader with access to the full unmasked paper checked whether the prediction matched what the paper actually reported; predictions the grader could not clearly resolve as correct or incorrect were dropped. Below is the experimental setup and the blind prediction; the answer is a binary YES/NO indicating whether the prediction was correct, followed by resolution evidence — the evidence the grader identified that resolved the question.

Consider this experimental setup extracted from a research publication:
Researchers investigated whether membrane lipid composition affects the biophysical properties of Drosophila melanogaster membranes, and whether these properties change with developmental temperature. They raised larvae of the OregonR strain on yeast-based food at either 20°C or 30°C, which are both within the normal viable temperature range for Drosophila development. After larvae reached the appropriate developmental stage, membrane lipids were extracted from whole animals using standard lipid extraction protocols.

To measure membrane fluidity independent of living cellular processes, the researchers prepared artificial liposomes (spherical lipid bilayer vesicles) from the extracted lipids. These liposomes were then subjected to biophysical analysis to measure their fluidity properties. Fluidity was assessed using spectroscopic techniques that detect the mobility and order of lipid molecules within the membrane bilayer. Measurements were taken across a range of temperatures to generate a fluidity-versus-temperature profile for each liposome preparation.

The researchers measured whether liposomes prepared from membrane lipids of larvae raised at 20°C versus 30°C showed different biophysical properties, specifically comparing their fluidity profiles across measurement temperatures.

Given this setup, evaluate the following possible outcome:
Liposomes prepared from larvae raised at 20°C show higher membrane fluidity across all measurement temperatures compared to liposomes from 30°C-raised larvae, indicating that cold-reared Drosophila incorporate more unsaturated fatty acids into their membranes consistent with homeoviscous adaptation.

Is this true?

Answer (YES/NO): NO